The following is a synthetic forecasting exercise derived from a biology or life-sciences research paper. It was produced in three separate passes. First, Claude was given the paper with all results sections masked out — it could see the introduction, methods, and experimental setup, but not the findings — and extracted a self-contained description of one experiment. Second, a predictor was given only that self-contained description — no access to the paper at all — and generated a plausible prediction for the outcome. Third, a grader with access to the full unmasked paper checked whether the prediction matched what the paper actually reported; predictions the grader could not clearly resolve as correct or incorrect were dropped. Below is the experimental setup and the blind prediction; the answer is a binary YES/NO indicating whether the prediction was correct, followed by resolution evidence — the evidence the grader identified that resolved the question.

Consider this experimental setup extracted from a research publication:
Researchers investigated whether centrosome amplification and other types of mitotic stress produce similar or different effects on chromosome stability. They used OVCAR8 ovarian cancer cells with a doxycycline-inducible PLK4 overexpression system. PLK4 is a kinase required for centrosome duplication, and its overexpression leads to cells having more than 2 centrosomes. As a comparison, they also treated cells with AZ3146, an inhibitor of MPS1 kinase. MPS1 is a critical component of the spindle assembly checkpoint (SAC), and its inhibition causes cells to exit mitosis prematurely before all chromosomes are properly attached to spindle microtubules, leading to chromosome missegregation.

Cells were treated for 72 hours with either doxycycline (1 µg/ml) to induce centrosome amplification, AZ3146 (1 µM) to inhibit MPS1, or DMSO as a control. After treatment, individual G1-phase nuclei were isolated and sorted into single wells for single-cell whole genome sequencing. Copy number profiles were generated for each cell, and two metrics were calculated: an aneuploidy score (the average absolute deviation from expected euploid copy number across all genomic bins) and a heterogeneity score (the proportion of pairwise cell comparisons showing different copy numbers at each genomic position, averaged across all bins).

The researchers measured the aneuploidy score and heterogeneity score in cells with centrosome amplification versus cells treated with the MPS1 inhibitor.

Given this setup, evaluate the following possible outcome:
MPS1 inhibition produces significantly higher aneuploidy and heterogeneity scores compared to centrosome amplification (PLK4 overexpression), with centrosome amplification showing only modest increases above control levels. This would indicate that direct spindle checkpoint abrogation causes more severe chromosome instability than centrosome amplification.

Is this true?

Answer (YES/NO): YES